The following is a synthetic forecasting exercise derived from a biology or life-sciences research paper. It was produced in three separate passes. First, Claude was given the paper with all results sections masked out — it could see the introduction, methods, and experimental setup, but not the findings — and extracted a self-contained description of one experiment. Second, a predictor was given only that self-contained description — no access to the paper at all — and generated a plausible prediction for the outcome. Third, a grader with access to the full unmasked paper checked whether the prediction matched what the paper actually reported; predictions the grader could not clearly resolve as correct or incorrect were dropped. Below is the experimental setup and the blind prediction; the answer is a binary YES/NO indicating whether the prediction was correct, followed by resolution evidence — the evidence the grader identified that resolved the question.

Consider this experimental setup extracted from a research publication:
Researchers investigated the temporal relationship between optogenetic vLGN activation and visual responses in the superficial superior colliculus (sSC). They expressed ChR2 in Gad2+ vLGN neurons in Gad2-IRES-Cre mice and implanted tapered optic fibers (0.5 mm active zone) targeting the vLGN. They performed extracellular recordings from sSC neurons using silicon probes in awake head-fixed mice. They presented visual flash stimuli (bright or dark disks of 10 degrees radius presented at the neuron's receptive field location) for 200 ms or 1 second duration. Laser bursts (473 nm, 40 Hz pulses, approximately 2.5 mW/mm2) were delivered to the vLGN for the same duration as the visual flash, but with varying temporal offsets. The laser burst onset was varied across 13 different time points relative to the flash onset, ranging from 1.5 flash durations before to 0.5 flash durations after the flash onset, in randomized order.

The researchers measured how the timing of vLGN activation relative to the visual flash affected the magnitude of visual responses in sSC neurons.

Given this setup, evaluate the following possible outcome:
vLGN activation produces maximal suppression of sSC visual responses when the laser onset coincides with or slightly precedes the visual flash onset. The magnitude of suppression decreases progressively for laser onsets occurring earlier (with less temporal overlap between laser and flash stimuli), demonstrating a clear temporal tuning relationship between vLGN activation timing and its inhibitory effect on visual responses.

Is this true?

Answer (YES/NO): YES